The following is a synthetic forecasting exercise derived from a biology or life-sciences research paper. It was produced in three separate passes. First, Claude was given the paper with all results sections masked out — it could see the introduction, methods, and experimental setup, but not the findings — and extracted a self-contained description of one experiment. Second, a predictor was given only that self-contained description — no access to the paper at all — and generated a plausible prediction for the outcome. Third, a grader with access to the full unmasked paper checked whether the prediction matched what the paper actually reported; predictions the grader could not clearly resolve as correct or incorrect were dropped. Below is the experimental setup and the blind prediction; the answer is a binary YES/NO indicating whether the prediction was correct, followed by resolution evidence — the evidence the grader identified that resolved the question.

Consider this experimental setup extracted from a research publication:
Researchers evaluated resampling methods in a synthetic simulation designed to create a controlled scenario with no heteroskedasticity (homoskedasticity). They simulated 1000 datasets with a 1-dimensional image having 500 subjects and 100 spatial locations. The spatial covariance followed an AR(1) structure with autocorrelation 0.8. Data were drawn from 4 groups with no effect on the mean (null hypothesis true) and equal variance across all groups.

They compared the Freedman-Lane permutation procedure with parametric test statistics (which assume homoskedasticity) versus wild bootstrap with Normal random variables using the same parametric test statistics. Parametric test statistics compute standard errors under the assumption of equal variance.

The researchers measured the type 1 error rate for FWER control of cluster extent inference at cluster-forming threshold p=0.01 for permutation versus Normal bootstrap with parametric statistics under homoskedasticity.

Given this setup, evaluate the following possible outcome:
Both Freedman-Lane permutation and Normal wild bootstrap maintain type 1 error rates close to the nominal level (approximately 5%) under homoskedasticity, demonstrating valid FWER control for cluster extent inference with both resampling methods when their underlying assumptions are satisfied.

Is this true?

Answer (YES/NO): YES